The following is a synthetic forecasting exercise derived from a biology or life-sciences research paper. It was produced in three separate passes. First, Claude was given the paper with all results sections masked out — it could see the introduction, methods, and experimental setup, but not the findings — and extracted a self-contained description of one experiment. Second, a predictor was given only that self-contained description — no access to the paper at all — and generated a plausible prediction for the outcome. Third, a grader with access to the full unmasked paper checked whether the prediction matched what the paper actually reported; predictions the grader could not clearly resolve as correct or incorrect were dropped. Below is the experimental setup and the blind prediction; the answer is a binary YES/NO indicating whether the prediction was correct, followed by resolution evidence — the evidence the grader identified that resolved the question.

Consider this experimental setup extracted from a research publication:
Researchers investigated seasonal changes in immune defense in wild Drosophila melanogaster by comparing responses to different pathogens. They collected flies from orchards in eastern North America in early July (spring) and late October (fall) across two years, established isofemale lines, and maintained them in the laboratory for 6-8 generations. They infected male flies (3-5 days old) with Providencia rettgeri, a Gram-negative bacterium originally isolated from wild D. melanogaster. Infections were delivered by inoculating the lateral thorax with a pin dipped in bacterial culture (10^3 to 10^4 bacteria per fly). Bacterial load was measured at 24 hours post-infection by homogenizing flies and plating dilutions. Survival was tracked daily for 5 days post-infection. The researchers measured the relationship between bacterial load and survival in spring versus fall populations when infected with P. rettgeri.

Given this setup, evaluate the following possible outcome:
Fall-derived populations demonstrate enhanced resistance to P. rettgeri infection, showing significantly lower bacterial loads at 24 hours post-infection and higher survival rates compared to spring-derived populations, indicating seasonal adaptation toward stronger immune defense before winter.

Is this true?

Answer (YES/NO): NO